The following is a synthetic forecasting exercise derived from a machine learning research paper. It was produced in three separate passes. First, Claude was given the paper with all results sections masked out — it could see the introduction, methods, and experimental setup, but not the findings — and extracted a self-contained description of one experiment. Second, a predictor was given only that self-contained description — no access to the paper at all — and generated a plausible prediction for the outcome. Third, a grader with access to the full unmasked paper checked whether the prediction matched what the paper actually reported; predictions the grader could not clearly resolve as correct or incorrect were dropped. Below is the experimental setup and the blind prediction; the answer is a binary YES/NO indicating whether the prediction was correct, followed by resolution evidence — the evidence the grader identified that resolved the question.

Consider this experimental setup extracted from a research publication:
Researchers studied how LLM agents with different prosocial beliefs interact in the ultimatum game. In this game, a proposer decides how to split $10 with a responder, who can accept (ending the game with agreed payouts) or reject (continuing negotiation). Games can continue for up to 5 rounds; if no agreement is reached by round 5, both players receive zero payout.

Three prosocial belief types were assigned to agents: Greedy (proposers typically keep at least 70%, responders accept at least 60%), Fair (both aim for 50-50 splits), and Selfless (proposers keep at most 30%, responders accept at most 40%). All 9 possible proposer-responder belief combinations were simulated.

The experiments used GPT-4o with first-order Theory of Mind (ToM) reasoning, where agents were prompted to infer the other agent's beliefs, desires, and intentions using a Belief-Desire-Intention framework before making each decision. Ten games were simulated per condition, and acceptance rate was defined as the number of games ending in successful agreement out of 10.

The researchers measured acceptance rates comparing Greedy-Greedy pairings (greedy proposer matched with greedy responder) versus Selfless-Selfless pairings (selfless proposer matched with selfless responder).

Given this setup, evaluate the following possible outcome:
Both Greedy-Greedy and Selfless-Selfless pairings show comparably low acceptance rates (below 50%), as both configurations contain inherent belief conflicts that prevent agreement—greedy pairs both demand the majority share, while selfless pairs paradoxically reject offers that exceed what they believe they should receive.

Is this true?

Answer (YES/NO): NO